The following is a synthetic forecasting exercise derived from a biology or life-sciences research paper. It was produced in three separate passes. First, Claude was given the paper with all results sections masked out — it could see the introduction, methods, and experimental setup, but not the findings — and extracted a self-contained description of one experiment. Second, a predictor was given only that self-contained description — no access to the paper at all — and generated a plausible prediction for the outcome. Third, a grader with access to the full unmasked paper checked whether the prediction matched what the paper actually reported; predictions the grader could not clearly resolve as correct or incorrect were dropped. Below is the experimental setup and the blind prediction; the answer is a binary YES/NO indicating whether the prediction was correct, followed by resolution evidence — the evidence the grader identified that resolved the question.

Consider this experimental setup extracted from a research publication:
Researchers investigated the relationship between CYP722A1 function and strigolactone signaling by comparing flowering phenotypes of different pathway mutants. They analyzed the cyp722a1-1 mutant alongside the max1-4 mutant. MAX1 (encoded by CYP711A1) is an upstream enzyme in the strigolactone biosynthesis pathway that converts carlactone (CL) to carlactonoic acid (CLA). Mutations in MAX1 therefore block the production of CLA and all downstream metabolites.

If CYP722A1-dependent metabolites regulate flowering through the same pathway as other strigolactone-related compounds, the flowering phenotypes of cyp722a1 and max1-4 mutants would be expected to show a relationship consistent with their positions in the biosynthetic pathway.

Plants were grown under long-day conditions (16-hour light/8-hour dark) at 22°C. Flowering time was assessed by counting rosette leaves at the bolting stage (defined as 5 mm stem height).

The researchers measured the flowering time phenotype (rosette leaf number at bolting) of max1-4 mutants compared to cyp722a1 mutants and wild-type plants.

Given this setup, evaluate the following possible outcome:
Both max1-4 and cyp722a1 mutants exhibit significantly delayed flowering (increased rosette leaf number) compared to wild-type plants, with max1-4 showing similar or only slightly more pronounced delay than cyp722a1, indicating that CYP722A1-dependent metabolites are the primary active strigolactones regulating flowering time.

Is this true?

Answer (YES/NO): NO